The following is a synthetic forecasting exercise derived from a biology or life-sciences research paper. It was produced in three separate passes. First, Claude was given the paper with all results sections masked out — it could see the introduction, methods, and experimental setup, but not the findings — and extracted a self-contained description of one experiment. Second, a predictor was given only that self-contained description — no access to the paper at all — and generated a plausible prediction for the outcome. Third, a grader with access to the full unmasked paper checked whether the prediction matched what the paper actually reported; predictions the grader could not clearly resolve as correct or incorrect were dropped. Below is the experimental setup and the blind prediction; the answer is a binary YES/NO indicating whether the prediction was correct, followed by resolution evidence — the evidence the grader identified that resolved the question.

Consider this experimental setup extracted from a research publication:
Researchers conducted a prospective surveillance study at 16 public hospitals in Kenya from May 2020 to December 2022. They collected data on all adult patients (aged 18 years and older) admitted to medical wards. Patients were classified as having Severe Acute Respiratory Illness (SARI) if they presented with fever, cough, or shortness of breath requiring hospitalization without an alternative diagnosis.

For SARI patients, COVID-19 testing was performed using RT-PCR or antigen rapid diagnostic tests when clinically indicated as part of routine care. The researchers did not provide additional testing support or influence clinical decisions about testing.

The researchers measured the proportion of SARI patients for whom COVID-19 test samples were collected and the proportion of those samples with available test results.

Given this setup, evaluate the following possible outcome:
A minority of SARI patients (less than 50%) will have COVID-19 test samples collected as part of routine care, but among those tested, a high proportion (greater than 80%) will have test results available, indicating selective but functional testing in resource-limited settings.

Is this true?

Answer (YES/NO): NO